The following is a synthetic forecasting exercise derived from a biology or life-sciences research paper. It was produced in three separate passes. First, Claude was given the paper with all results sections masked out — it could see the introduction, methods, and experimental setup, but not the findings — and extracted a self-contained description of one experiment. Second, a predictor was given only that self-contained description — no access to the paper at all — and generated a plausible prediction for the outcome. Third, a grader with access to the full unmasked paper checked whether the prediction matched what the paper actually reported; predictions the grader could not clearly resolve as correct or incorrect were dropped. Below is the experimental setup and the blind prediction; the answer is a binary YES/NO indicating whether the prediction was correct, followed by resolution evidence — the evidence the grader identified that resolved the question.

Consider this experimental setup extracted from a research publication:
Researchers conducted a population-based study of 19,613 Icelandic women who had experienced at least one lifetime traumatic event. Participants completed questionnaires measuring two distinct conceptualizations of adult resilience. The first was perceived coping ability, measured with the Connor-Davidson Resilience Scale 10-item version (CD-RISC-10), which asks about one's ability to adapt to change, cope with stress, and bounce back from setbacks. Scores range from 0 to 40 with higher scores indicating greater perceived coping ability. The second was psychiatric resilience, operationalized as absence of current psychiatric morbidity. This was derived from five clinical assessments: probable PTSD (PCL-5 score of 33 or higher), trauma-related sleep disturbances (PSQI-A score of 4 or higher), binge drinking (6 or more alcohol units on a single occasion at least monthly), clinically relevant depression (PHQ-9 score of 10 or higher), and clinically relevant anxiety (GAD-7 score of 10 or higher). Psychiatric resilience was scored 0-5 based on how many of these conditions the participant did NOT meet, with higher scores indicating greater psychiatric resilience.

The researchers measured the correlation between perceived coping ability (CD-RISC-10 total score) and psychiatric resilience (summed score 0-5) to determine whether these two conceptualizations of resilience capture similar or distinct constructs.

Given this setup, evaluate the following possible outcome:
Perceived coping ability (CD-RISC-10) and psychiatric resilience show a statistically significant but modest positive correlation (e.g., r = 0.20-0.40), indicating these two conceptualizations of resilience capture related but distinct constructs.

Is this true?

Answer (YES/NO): NO